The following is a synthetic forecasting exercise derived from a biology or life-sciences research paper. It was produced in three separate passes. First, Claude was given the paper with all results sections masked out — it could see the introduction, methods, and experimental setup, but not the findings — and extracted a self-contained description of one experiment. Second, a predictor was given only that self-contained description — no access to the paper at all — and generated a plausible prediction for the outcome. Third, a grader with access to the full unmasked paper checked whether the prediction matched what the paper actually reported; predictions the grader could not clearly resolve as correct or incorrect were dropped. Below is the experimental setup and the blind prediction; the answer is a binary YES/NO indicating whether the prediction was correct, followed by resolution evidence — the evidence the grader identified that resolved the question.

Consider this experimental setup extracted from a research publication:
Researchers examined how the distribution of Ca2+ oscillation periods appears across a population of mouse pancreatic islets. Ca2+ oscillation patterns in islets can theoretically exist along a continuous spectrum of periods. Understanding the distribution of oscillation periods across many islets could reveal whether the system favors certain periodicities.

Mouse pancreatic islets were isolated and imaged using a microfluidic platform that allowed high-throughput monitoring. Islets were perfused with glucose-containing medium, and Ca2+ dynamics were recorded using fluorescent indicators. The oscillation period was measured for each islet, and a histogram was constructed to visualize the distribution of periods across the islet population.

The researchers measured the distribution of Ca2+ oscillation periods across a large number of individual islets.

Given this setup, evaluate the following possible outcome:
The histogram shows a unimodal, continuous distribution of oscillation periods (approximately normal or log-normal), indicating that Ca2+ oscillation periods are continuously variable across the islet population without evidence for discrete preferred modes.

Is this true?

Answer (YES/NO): NO